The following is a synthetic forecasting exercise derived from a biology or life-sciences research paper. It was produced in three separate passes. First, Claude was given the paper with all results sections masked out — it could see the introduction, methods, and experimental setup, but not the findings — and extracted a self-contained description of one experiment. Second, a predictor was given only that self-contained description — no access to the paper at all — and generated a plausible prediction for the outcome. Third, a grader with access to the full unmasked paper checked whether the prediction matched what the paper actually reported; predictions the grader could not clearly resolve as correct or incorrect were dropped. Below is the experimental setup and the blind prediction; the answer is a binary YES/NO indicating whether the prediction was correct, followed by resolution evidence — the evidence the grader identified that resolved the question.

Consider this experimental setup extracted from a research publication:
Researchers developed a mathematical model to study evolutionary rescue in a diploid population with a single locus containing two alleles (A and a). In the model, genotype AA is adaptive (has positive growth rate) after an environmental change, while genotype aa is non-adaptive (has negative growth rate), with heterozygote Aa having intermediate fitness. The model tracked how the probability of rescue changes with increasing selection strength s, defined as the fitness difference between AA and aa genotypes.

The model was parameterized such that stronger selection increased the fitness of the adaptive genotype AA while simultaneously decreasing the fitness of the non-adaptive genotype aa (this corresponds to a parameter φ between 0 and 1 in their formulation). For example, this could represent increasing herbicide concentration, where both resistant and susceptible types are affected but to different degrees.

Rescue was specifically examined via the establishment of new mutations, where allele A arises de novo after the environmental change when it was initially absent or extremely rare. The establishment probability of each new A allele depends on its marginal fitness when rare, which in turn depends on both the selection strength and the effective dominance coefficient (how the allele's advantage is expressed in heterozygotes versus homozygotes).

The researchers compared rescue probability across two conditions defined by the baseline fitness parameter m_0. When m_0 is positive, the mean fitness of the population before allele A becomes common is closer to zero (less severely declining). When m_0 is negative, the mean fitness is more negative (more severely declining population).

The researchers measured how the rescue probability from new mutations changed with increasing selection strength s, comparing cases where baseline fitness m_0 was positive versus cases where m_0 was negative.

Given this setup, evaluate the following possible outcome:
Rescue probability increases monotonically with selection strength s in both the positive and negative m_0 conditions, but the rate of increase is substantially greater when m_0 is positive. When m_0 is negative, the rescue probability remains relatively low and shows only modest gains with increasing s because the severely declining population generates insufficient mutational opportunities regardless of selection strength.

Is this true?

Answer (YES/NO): NO